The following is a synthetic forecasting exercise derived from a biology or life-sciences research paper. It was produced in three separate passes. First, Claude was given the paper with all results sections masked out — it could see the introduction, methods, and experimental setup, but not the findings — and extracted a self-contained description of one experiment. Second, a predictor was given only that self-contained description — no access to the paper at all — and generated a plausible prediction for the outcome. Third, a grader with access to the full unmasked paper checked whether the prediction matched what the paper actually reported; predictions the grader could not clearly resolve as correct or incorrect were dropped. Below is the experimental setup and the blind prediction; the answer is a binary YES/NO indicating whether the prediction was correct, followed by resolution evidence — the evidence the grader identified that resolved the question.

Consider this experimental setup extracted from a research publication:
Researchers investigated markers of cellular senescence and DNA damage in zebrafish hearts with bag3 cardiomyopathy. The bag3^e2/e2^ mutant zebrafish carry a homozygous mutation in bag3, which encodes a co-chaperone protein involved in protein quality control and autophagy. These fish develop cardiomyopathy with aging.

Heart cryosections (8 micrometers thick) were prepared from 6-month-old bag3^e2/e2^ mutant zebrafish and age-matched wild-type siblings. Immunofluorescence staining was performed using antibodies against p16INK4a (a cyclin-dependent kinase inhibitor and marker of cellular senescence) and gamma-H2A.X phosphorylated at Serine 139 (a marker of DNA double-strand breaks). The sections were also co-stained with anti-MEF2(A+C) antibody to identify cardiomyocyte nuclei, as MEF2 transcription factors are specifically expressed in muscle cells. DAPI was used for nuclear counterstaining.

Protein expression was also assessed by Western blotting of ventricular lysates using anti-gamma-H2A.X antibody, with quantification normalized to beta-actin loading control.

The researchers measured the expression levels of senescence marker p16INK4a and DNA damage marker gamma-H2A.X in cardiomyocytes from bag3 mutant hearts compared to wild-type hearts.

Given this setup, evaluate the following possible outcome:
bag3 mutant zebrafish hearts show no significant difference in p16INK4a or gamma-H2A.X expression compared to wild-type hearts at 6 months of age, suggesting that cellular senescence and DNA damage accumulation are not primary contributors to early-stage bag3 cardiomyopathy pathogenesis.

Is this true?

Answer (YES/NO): NO